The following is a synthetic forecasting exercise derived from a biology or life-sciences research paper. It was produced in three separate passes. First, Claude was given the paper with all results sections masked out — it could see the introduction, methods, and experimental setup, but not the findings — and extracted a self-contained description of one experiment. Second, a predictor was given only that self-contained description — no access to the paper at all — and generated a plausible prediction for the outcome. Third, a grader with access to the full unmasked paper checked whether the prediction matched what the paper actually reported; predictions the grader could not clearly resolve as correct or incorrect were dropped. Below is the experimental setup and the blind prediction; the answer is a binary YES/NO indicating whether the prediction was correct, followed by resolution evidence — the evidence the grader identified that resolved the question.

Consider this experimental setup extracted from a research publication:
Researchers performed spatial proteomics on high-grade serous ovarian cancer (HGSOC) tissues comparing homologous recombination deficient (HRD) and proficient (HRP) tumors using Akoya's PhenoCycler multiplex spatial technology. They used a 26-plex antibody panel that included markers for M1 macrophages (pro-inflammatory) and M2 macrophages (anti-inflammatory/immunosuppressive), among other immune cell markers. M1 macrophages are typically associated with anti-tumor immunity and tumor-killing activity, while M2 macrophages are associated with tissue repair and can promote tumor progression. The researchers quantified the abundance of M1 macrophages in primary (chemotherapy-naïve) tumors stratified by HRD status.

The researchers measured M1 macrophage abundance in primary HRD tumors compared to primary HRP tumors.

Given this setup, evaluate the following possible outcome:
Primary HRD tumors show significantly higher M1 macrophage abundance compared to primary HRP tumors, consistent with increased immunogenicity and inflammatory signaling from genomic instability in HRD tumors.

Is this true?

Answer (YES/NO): YES